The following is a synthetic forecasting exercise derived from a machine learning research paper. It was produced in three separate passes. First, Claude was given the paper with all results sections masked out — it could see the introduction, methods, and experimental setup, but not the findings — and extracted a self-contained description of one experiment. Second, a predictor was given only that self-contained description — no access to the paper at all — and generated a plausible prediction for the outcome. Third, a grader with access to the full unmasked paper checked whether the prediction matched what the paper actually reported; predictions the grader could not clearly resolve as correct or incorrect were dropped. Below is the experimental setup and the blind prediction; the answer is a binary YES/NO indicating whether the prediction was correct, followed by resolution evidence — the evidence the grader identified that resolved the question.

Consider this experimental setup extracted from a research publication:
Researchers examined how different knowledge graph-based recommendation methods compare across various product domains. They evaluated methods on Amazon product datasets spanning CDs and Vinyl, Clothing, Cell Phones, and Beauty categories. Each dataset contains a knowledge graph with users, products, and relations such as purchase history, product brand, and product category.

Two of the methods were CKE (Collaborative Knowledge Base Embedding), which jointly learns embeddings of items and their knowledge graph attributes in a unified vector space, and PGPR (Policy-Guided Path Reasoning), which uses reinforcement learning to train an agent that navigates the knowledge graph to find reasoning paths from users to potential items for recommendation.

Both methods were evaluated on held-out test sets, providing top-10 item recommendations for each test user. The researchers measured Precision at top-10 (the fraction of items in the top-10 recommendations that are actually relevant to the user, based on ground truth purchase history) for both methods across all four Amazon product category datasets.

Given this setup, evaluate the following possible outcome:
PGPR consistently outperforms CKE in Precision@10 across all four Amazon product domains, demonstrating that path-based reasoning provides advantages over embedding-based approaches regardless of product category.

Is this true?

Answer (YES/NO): YES